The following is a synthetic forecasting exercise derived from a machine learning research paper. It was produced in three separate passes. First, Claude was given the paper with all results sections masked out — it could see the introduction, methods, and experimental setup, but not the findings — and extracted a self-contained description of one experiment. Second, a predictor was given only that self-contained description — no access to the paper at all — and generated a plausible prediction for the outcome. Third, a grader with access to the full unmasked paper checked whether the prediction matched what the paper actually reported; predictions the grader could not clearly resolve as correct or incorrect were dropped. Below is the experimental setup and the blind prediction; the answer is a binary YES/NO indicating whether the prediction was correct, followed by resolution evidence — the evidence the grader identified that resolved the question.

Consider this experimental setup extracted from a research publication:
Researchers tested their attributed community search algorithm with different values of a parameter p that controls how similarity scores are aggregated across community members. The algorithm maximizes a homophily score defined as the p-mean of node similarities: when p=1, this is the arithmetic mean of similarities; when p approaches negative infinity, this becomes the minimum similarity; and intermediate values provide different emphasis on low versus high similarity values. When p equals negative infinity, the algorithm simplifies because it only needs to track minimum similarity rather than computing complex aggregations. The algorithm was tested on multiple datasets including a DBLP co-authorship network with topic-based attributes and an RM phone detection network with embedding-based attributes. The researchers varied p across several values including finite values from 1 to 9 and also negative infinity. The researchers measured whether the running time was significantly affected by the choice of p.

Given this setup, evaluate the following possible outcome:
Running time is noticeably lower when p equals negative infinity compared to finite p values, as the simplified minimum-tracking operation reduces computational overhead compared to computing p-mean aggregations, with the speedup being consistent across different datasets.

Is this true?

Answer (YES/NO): NO